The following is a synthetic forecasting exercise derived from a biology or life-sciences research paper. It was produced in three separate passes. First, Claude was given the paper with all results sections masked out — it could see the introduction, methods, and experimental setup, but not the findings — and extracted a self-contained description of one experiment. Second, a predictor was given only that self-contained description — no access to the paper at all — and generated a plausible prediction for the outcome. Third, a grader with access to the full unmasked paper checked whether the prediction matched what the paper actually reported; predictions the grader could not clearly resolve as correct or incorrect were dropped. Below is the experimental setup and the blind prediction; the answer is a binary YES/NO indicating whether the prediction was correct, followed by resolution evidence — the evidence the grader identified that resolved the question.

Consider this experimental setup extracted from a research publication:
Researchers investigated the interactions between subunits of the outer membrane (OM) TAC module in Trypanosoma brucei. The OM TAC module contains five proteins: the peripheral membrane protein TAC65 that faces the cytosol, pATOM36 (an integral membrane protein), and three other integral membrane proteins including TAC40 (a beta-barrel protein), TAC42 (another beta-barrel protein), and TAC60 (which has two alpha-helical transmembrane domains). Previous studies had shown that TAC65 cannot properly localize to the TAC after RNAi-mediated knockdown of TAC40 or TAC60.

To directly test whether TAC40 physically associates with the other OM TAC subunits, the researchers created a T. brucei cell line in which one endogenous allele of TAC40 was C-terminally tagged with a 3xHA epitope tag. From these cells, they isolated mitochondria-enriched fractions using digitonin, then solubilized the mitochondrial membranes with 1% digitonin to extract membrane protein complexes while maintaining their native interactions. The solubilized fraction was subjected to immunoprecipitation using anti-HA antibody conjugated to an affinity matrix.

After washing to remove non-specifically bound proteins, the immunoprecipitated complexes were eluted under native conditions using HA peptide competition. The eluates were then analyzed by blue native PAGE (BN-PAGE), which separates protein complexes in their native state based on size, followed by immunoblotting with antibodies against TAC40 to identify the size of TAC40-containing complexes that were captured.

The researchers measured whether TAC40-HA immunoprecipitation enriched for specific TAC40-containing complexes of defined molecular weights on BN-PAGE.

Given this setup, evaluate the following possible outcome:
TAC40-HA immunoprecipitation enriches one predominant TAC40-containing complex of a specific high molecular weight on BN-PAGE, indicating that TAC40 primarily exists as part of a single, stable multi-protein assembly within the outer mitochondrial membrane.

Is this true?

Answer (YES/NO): NO